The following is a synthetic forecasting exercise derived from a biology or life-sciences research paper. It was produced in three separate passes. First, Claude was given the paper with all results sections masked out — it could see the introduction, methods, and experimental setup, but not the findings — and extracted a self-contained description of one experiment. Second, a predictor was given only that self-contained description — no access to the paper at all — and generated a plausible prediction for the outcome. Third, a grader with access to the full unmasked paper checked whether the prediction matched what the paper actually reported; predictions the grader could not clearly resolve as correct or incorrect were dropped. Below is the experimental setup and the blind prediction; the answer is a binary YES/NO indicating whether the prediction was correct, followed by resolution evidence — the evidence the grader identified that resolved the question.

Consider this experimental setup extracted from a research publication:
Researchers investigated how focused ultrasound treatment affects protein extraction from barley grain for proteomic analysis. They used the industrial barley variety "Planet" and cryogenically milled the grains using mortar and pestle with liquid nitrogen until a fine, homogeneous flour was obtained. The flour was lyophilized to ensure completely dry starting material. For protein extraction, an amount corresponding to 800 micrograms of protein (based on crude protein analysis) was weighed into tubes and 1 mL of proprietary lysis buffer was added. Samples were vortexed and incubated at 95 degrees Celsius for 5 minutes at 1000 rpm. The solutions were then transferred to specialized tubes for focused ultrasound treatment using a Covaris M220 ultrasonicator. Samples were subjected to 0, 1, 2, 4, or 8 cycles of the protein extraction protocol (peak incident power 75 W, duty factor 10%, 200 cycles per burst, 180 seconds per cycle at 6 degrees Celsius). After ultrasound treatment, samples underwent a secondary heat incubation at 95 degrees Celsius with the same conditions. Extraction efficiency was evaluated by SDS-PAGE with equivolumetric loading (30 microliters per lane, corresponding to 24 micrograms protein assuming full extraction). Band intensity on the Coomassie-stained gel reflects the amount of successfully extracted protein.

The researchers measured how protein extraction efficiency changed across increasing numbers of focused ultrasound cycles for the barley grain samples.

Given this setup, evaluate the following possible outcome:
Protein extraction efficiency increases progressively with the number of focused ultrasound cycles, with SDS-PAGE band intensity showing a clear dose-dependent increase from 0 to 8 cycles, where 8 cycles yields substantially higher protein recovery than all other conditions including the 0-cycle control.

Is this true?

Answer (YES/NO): NO